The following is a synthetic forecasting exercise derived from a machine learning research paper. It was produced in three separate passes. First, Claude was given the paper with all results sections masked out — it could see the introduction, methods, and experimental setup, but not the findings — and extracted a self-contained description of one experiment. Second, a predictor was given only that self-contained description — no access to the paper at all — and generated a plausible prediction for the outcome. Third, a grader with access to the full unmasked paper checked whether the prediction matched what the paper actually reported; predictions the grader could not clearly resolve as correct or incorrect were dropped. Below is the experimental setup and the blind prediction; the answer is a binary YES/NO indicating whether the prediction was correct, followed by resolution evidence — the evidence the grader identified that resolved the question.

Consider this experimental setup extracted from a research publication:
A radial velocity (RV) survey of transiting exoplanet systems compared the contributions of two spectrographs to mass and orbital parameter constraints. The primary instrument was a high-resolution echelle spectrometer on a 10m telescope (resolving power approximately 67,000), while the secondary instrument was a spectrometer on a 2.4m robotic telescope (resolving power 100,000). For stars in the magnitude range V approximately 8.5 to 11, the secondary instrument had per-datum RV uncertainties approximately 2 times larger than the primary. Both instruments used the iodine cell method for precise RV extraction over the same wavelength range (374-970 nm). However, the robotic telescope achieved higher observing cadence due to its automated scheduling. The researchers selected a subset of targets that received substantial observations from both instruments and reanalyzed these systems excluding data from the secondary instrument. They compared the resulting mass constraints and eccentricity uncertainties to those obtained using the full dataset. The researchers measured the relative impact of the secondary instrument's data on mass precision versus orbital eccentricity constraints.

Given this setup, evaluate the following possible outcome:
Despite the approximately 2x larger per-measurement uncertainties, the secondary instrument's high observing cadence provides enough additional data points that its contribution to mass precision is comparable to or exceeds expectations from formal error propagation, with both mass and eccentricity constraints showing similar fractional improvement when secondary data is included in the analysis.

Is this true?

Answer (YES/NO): NO